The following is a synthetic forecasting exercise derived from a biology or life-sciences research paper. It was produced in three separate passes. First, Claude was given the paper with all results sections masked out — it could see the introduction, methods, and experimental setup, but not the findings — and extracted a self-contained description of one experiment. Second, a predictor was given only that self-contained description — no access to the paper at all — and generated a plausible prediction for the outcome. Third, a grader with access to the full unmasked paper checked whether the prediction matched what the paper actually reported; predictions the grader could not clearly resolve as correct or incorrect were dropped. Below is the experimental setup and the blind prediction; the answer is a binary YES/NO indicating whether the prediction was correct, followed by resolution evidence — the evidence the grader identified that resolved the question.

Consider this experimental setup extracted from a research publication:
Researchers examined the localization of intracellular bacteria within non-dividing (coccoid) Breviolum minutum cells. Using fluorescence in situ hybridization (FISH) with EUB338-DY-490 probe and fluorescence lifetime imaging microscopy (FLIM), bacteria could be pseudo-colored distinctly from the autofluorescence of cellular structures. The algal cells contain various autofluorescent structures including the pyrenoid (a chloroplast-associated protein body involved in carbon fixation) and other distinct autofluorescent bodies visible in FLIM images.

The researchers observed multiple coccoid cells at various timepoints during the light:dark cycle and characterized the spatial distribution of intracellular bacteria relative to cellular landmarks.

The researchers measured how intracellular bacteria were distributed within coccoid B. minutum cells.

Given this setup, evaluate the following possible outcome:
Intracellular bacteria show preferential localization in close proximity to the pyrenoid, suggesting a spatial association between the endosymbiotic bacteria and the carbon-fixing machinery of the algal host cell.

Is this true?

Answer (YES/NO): NO